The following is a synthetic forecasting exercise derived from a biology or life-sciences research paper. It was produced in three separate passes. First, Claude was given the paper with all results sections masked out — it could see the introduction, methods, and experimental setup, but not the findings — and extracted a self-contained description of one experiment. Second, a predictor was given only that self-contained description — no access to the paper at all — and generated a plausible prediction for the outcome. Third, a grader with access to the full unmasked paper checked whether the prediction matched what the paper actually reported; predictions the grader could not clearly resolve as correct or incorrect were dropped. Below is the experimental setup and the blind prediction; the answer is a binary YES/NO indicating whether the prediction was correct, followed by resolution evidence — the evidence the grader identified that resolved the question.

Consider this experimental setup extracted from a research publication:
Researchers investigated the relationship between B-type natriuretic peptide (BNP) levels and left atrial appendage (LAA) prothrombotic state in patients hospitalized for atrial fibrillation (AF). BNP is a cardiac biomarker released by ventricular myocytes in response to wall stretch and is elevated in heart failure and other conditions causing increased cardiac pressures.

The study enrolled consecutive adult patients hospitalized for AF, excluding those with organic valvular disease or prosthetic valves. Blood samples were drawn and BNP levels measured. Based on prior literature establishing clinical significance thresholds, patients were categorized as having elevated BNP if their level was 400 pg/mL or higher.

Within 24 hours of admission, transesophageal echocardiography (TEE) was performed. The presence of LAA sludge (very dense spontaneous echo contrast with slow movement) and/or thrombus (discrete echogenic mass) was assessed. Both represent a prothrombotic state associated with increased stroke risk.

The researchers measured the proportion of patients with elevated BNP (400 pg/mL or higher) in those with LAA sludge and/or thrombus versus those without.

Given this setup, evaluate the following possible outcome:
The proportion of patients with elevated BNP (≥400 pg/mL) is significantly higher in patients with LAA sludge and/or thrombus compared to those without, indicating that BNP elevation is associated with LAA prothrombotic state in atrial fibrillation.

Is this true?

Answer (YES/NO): YES